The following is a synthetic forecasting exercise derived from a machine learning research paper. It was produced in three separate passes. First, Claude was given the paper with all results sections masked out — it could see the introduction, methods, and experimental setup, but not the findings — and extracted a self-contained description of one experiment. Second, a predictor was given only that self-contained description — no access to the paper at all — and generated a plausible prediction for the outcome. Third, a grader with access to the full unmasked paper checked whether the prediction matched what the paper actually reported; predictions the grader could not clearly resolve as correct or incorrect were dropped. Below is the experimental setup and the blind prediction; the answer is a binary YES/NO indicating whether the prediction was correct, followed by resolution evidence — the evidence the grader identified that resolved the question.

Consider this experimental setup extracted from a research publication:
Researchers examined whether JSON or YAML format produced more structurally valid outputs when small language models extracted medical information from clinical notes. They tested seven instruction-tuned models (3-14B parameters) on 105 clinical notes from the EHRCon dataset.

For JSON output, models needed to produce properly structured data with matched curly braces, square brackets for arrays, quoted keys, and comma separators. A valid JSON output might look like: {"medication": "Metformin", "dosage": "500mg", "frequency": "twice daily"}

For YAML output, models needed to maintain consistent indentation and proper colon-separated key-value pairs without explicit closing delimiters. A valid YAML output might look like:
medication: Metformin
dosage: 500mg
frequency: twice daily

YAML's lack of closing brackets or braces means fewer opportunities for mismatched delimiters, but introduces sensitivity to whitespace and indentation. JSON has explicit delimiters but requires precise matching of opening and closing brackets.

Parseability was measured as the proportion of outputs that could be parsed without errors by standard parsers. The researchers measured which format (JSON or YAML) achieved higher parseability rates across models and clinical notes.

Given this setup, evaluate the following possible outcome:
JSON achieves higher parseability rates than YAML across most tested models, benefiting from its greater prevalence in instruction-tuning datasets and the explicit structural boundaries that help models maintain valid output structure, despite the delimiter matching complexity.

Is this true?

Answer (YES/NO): YES